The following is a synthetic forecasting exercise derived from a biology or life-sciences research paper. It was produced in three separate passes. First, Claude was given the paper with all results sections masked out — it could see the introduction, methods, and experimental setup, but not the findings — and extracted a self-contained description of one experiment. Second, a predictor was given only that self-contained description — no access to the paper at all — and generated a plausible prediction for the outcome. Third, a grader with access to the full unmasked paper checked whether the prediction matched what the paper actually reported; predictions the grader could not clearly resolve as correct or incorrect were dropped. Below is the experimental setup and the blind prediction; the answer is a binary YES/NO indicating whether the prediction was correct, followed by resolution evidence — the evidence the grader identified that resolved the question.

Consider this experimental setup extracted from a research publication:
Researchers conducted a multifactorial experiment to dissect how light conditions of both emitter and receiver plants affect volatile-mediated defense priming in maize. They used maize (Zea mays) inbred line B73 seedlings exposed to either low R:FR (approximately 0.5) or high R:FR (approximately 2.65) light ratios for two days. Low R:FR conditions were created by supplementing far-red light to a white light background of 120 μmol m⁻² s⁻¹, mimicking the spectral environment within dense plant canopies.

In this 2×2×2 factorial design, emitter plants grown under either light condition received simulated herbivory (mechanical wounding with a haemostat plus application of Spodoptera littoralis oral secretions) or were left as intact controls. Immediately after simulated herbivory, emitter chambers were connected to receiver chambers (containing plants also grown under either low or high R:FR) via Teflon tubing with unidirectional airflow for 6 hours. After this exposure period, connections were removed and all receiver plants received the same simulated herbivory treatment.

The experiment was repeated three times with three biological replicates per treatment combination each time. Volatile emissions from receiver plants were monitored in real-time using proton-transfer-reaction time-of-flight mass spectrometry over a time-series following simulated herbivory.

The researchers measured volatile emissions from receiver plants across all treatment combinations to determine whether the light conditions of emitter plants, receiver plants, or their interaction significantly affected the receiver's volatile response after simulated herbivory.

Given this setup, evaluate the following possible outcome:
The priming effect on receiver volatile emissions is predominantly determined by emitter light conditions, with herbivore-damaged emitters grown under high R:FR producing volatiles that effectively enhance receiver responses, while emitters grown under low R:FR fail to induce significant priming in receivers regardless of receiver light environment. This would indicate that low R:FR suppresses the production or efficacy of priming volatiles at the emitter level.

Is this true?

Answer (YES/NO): NO